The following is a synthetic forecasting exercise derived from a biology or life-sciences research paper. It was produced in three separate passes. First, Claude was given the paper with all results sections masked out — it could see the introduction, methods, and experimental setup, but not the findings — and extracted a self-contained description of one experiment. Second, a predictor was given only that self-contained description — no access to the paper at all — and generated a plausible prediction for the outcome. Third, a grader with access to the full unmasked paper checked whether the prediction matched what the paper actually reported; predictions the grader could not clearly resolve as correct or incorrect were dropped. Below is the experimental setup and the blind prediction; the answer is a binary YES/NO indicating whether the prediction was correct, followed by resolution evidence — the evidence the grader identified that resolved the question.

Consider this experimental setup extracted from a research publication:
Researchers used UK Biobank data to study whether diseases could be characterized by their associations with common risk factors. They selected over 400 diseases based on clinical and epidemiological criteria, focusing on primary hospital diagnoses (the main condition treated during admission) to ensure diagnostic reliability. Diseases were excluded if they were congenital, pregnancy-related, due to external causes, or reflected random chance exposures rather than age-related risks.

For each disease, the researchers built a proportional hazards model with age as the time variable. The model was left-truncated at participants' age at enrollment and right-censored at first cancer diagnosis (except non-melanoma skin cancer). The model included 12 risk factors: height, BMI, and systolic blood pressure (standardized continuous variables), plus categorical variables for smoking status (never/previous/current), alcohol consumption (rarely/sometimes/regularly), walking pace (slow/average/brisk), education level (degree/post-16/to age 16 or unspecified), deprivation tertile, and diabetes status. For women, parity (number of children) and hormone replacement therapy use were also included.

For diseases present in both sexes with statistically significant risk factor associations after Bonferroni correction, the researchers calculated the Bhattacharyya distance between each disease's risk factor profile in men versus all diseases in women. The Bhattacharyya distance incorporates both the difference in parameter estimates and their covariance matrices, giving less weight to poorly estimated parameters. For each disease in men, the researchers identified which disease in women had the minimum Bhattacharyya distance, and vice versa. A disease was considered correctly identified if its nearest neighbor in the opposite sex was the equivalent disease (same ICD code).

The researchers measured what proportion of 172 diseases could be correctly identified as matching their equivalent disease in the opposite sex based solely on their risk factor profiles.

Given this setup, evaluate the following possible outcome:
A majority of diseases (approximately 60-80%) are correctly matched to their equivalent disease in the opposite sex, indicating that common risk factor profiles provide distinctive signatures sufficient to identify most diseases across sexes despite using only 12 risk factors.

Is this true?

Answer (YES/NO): NO